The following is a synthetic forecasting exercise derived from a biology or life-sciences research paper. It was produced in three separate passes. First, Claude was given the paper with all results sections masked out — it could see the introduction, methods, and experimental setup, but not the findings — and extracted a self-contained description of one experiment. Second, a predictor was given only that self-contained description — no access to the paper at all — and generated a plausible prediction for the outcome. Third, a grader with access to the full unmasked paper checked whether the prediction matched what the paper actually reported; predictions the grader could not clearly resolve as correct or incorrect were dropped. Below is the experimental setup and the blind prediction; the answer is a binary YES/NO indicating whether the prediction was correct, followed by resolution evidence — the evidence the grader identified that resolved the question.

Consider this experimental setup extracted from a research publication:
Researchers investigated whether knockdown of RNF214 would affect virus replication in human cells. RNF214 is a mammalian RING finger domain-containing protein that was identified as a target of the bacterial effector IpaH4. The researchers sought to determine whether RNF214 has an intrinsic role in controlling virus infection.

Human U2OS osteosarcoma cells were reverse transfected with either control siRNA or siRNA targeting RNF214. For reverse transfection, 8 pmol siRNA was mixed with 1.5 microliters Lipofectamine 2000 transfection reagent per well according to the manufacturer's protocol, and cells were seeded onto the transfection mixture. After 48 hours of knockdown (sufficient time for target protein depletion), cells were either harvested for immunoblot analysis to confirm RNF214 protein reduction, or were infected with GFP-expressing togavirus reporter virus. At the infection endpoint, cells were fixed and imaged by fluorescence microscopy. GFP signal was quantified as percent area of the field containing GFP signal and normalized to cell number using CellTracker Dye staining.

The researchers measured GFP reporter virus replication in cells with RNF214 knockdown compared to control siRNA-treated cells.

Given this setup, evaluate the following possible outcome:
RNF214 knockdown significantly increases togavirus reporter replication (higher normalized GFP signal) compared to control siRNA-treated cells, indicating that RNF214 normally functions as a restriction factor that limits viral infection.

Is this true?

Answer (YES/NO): YES